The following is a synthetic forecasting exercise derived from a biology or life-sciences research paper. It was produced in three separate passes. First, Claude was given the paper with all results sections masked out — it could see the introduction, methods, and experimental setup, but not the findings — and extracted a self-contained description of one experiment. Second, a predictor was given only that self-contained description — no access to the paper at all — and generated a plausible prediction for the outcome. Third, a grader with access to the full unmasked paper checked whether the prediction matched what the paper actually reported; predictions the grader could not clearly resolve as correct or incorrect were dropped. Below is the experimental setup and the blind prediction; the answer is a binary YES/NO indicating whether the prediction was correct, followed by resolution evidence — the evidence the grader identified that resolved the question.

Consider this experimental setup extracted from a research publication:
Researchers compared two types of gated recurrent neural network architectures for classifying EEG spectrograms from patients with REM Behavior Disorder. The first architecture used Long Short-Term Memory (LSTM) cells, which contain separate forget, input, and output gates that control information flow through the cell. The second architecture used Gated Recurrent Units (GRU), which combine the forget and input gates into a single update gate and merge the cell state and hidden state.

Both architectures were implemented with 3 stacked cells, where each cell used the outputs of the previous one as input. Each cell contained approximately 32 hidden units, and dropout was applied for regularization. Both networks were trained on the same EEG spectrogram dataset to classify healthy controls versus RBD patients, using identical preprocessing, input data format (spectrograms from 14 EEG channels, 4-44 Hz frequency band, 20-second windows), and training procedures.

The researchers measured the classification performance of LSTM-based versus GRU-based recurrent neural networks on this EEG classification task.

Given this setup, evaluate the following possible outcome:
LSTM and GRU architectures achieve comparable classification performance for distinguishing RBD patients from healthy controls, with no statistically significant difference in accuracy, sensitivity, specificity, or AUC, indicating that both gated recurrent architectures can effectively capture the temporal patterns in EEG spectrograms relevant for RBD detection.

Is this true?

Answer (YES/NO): YES